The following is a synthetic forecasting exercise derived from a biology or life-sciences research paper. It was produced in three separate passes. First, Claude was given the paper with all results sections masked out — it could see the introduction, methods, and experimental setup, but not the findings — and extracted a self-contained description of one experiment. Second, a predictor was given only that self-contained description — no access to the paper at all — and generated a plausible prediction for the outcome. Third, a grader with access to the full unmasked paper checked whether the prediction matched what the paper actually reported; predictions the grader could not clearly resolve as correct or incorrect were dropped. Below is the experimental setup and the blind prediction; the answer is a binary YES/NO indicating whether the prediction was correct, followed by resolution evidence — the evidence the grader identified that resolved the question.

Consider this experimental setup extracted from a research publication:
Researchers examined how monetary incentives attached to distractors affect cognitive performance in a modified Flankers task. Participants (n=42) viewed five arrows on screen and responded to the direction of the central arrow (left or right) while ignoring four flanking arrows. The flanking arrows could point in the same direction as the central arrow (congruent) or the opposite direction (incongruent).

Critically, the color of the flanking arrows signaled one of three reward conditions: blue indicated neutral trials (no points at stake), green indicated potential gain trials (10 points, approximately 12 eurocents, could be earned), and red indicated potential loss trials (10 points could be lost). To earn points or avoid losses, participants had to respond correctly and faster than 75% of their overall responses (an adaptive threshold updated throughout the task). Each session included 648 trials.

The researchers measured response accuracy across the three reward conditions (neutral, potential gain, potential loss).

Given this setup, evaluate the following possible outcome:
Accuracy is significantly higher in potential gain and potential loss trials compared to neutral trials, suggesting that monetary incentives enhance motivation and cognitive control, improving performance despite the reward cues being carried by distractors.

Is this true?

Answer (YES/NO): NO